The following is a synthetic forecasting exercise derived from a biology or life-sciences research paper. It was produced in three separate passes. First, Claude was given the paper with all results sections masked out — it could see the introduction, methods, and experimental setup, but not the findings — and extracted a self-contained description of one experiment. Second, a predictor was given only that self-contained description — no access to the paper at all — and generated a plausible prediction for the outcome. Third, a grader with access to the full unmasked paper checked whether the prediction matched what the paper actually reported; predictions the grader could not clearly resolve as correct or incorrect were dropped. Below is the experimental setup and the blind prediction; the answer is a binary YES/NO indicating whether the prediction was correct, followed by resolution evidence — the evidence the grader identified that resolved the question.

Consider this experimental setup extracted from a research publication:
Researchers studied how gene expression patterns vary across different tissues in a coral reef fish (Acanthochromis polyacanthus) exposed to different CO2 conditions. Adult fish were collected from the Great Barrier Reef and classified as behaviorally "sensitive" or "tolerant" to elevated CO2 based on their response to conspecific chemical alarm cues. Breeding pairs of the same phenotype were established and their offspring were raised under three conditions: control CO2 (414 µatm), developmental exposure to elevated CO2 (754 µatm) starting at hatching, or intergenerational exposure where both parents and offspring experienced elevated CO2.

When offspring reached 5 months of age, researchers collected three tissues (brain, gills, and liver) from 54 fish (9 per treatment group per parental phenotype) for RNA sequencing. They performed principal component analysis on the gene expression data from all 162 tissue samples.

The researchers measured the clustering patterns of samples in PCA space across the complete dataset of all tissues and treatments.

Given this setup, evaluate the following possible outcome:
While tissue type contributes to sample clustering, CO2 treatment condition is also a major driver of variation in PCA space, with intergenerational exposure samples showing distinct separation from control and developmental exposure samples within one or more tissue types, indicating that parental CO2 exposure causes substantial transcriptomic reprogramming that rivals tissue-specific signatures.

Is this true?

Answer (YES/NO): NO